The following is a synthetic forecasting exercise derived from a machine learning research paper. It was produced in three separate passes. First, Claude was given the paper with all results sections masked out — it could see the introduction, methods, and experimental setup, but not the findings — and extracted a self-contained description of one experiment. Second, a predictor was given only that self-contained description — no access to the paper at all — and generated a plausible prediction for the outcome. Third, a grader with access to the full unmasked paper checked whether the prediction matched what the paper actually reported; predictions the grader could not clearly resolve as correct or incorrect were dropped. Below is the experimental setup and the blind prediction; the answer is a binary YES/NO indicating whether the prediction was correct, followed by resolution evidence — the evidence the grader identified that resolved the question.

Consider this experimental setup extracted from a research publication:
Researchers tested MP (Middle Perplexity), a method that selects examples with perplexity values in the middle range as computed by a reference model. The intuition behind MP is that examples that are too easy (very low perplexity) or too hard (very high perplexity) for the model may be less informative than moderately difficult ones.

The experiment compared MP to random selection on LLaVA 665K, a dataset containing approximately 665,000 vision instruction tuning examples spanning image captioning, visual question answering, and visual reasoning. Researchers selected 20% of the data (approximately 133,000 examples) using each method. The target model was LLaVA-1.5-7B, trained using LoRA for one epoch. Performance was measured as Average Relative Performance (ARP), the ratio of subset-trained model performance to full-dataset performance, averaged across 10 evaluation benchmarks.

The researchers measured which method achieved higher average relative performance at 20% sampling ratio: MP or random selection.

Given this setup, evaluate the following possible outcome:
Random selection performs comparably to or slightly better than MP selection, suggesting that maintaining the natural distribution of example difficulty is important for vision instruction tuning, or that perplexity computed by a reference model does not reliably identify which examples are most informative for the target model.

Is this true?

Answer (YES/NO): YES